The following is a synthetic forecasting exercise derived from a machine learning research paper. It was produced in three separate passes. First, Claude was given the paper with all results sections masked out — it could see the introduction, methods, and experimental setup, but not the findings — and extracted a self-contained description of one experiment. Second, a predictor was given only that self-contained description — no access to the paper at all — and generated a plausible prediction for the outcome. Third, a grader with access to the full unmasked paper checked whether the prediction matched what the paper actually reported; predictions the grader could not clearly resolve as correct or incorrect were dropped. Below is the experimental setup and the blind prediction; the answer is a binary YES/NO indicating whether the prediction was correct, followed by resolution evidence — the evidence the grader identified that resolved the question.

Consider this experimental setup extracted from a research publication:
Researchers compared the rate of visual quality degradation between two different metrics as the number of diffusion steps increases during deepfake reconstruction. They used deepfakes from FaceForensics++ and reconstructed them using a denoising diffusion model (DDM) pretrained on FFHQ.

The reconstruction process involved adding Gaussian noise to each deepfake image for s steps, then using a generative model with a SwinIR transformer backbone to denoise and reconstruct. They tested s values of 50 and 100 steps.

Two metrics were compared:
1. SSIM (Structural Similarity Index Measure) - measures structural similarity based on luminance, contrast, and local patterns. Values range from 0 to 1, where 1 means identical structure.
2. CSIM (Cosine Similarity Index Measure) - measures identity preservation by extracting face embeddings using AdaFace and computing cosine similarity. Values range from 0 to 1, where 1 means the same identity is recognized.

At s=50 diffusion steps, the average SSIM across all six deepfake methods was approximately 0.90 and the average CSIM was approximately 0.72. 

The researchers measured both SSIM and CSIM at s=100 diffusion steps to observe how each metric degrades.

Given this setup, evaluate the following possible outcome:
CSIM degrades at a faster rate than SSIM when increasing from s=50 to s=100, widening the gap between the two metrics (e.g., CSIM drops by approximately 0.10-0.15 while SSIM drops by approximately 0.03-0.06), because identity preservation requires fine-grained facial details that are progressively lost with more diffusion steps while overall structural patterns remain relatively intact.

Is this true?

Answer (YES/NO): NO